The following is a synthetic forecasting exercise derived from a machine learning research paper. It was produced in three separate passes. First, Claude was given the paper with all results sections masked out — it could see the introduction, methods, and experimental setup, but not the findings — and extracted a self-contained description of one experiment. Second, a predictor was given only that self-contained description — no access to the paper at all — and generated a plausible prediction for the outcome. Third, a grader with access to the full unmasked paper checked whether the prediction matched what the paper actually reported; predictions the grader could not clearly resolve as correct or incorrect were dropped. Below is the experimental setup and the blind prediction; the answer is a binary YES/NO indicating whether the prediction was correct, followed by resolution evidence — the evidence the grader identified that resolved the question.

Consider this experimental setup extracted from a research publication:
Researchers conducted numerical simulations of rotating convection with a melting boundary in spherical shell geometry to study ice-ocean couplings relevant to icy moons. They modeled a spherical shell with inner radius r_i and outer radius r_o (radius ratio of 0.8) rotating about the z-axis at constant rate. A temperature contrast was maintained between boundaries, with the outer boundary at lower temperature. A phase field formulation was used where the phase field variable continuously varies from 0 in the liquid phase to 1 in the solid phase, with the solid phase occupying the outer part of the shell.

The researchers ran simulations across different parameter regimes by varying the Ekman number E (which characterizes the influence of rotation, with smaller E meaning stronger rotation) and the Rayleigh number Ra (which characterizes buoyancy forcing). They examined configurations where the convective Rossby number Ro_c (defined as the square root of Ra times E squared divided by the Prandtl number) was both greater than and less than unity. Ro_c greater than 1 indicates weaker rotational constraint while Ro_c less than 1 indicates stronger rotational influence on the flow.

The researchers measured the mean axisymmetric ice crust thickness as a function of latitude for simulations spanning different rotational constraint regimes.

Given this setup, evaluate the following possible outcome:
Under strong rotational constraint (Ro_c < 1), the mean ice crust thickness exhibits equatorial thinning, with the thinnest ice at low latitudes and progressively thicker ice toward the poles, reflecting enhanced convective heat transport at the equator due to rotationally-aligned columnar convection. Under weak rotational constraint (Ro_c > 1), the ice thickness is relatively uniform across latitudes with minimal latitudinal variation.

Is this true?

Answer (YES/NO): NO